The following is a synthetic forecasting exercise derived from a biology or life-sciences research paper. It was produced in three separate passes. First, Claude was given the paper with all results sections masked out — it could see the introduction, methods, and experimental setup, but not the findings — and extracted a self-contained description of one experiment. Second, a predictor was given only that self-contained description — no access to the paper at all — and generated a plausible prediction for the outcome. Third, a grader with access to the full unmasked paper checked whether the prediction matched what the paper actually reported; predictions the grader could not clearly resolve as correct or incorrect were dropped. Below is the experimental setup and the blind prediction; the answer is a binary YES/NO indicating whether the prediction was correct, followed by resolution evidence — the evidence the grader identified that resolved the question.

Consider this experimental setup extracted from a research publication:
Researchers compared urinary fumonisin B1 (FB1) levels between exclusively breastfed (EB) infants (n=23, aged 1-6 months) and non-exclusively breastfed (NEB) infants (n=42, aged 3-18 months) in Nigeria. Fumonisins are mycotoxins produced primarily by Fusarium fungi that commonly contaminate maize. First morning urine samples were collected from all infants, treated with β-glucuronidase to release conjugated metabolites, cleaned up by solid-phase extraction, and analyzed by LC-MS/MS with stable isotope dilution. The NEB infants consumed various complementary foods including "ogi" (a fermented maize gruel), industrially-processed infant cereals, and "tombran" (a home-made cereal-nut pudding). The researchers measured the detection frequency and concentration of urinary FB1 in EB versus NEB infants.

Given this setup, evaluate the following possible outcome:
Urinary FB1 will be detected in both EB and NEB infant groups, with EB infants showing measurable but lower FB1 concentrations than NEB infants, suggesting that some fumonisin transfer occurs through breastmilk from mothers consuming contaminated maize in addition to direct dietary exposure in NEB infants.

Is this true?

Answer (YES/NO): YES